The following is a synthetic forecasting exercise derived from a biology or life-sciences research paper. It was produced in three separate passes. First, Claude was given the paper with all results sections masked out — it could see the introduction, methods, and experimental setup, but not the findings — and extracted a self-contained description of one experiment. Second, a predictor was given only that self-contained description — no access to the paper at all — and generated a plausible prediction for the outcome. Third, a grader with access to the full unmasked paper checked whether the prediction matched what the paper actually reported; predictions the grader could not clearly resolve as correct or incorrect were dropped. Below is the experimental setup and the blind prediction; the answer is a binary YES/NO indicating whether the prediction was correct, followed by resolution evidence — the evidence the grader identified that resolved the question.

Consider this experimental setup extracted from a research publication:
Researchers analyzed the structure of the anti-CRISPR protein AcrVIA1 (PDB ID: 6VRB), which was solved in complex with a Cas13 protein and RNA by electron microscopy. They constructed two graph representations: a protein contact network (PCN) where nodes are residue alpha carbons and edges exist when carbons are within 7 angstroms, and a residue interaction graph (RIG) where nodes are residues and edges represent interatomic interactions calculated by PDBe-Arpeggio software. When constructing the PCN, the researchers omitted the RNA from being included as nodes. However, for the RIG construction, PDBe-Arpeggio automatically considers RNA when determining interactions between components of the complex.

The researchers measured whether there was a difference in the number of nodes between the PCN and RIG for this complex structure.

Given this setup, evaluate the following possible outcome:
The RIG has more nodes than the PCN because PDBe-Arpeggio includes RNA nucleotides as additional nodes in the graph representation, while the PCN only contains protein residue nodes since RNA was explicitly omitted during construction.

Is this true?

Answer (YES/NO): YES